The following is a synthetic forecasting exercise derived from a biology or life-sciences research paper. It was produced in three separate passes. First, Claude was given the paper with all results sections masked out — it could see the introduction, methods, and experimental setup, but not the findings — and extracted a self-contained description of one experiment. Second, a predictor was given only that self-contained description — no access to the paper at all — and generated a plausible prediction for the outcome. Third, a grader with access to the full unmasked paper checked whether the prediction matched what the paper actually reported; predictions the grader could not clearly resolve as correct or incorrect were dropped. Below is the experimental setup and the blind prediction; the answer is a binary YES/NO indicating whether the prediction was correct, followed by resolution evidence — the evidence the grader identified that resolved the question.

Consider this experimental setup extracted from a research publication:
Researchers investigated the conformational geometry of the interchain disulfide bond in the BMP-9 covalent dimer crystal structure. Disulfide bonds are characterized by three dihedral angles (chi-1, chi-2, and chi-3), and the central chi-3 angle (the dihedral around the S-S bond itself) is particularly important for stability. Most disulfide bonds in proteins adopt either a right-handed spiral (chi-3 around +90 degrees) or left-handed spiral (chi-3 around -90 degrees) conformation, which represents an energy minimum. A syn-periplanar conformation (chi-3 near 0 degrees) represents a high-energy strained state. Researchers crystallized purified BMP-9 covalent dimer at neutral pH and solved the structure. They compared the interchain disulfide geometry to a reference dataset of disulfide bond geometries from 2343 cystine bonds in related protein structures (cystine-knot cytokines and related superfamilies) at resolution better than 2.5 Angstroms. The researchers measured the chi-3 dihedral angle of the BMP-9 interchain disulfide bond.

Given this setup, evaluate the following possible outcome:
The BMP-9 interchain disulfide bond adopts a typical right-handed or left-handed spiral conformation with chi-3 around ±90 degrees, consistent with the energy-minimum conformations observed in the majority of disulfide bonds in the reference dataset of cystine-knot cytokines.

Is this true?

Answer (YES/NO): NO